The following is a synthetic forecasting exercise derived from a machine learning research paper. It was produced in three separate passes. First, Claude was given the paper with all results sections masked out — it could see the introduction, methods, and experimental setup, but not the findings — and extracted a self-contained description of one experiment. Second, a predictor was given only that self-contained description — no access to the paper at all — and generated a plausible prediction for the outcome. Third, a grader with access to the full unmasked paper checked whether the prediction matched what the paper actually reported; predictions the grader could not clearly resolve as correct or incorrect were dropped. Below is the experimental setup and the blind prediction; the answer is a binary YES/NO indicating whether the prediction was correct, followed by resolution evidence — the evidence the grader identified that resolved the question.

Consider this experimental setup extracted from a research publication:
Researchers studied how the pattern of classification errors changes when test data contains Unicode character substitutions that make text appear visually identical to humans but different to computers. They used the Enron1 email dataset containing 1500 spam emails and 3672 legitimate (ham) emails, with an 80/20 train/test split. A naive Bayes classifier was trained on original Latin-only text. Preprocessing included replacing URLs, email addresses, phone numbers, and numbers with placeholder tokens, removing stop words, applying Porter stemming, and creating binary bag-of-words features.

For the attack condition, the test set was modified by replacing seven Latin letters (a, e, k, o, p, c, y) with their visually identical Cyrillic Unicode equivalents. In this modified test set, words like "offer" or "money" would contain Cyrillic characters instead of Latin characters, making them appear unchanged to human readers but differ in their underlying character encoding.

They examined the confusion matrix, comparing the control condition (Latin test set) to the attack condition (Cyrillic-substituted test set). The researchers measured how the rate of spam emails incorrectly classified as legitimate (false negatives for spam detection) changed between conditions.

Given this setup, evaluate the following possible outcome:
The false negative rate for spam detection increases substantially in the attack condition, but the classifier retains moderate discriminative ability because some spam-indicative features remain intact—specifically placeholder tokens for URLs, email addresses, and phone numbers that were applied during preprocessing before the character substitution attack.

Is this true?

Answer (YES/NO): NO